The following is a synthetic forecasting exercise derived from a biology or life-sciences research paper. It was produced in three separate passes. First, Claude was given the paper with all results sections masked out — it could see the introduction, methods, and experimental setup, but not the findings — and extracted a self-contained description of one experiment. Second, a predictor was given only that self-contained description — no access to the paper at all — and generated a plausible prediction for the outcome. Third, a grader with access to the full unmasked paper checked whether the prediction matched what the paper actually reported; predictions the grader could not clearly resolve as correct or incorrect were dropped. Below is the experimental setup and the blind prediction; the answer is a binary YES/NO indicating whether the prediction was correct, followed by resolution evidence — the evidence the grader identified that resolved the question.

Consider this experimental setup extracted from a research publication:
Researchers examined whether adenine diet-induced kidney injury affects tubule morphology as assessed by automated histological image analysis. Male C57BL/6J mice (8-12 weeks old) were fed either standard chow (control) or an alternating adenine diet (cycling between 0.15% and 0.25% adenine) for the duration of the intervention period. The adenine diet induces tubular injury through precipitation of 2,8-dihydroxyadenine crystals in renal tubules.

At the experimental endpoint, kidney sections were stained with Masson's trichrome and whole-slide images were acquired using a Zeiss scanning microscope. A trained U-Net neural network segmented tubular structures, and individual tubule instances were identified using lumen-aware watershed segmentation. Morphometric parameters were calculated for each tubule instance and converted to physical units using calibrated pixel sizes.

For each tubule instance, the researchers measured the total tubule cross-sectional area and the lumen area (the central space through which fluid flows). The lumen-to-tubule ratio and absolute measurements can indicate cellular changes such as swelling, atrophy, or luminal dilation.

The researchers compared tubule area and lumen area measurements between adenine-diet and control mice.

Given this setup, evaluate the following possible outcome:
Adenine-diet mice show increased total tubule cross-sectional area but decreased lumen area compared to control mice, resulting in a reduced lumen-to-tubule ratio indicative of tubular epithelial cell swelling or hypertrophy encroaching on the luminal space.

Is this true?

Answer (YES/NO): NO